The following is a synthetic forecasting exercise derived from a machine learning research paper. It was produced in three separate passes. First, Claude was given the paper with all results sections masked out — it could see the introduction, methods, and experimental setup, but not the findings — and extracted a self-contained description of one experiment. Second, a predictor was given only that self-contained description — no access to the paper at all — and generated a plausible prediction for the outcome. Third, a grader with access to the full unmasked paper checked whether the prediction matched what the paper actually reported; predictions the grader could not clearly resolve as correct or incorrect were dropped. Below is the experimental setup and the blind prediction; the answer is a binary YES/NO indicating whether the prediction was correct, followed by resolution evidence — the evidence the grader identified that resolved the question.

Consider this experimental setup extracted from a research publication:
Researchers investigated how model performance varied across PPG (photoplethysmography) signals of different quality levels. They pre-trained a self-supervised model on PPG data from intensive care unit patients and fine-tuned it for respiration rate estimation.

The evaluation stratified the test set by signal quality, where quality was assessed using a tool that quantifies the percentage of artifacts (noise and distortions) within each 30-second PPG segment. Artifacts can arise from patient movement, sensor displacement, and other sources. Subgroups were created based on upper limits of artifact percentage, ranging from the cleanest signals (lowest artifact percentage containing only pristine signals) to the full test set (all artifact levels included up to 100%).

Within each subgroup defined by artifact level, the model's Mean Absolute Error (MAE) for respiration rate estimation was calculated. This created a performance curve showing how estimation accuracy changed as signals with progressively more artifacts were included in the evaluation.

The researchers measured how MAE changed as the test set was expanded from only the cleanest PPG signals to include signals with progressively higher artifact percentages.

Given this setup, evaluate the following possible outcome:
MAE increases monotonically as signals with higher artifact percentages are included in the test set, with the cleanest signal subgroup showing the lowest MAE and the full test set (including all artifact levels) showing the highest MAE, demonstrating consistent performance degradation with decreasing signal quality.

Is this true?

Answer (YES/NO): NO